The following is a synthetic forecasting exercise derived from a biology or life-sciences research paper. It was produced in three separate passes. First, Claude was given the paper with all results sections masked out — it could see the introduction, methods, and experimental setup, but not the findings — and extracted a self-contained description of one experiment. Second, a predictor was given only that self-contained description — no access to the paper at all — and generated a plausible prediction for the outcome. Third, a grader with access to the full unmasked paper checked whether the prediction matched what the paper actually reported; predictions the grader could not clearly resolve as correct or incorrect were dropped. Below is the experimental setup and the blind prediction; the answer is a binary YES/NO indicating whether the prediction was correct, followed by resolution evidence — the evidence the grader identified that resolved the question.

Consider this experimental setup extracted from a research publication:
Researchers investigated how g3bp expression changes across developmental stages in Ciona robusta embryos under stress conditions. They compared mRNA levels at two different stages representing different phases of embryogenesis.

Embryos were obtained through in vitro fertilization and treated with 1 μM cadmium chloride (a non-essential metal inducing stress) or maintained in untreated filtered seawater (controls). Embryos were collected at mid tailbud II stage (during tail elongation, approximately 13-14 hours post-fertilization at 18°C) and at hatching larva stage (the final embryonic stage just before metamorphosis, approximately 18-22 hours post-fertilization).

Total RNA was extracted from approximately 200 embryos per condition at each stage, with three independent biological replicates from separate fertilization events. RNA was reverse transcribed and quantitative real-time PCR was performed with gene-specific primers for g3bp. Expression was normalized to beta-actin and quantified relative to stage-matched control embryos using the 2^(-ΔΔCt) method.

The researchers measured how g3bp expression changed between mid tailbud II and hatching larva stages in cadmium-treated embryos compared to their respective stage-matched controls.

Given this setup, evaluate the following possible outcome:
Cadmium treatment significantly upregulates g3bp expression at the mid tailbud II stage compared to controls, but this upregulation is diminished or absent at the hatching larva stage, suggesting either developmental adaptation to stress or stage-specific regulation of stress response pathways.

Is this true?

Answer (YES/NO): NO